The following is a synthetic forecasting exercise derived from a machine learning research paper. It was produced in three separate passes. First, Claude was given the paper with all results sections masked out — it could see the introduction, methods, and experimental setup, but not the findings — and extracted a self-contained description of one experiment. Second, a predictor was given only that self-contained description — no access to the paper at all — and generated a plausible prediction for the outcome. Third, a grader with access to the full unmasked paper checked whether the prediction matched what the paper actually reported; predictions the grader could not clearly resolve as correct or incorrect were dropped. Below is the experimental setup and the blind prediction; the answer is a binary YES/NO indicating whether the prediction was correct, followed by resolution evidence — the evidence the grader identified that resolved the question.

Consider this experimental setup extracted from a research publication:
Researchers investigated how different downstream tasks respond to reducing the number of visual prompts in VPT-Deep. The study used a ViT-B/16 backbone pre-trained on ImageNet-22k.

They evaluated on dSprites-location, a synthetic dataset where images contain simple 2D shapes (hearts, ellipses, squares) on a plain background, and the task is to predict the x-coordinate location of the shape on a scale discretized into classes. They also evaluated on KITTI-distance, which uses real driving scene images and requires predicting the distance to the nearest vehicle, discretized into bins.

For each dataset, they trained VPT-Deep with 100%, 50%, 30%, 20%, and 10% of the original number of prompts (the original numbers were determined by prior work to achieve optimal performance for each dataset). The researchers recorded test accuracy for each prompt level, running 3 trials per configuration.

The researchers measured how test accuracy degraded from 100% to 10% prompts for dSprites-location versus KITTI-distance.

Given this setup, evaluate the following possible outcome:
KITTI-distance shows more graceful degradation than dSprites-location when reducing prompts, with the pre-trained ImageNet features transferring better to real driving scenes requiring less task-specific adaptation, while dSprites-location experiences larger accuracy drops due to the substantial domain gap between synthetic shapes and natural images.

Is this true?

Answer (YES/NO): YES